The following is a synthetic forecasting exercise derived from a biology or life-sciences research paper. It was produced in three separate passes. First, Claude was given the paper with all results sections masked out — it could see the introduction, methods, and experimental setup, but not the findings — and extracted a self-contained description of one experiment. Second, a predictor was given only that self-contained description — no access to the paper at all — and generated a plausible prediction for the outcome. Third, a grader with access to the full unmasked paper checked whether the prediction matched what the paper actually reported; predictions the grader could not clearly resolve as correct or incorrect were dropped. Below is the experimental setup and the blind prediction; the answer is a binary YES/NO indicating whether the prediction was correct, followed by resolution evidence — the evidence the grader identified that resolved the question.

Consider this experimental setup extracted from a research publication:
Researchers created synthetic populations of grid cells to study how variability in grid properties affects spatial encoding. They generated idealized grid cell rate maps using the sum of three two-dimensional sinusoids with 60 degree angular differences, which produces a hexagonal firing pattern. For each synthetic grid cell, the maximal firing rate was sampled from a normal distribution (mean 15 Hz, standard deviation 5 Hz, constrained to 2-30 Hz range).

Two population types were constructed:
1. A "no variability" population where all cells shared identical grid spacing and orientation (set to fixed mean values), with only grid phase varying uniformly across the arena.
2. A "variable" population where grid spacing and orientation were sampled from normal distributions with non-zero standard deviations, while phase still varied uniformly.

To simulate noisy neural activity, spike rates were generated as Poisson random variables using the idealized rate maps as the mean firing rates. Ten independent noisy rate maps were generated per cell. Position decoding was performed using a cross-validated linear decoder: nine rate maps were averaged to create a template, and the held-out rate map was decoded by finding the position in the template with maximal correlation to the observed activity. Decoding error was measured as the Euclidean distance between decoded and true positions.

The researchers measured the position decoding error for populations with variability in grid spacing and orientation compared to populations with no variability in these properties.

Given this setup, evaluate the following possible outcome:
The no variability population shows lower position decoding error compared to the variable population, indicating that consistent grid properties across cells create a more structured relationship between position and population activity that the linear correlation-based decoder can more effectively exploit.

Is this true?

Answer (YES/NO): NO